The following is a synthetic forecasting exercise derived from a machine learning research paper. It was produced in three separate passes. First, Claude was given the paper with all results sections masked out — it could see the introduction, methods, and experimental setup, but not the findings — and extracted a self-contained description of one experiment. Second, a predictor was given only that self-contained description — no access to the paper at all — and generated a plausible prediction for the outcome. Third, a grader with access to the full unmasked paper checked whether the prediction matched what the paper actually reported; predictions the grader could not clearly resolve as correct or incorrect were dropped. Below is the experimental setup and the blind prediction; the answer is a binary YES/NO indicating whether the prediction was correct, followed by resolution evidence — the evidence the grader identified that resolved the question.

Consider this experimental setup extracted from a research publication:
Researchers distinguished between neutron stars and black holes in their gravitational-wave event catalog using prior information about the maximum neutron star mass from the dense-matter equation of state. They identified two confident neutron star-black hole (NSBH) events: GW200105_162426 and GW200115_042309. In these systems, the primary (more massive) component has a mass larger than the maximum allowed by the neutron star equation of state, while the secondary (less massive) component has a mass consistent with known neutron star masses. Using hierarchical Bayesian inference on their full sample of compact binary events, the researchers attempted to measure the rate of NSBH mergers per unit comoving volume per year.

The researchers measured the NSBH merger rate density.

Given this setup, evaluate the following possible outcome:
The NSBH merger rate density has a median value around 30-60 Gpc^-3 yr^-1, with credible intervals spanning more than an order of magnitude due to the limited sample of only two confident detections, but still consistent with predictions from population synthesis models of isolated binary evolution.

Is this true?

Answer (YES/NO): NO